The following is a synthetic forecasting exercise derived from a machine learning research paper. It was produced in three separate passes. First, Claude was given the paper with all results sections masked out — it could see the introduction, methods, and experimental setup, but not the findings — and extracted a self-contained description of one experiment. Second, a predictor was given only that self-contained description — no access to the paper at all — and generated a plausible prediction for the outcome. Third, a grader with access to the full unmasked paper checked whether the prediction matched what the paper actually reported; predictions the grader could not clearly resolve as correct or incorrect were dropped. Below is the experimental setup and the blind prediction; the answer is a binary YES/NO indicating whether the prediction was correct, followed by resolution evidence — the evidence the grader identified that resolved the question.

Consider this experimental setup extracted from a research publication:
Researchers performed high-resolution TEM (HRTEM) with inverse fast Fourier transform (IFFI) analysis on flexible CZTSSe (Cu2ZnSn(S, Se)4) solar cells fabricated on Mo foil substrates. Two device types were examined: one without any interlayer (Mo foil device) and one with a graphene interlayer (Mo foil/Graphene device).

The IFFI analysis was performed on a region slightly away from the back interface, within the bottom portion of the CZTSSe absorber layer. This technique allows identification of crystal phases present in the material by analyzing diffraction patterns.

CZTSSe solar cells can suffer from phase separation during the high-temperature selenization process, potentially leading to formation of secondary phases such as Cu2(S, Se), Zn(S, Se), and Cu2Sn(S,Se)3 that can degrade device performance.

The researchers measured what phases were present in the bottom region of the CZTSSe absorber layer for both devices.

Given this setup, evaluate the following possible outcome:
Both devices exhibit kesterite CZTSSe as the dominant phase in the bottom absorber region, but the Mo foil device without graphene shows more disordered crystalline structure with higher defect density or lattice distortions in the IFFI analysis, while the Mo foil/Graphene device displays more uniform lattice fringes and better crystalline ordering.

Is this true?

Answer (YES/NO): NO